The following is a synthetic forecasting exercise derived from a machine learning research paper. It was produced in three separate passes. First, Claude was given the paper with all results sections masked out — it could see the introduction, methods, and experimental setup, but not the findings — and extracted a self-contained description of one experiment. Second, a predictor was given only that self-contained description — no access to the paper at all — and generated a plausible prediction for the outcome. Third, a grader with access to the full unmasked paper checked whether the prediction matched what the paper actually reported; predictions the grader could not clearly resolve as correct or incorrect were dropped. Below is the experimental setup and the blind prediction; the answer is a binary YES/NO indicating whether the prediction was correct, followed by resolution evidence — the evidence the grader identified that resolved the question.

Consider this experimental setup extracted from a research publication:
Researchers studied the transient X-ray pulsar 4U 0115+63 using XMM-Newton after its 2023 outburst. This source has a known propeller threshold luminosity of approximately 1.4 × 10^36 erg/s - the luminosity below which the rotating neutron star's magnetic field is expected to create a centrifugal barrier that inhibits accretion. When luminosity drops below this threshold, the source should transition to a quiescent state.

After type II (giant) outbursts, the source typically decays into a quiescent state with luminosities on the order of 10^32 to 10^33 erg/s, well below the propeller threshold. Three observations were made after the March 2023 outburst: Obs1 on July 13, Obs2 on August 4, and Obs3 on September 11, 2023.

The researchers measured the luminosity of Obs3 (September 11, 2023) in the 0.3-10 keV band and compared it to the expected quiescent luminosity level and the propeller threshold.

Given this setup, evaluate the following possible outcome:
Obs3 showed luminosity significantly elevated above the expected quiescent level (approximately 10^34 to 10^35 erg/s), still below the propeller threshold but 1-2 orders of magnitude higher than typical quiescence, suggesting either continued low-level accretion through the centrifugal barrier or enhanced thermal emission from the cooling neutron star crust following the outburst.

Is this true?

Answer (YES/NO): NO